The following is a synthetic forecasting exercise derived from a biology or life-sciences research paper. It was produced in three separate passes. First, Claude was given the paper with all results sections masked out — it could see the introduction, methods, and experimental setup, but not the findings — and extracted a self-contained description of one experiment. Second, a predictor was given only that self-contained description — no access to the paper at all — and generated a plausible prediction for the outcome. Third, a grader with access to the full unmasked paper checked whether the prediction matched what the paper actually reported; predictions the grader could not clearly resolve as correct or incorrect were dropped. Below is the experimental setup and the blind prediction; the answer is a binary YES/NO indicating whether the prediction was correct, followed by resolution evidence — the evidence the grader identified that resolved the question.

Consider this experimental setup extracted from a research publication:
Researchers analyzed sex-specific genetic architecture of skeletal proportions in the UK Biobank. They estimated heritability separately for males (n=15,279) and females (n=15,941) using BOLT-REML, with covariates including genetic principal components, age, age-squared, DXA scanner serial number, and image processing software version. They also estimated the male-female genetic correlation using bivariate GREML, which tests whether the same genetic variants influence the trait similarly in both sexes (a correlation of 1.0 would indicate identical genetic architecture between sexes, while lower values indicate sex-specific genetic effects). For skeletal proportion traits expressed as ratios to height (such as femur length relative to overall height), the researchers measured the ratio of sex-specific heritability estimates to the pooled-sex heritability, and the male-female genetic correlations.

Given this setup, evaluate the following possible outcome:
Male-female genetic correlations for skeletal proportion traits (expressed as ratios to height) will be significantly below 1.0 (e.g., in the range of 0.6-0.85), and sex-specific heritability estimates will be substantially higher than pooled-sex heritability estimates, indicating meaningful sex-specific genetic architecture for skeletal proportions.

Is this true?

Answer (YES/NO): NO